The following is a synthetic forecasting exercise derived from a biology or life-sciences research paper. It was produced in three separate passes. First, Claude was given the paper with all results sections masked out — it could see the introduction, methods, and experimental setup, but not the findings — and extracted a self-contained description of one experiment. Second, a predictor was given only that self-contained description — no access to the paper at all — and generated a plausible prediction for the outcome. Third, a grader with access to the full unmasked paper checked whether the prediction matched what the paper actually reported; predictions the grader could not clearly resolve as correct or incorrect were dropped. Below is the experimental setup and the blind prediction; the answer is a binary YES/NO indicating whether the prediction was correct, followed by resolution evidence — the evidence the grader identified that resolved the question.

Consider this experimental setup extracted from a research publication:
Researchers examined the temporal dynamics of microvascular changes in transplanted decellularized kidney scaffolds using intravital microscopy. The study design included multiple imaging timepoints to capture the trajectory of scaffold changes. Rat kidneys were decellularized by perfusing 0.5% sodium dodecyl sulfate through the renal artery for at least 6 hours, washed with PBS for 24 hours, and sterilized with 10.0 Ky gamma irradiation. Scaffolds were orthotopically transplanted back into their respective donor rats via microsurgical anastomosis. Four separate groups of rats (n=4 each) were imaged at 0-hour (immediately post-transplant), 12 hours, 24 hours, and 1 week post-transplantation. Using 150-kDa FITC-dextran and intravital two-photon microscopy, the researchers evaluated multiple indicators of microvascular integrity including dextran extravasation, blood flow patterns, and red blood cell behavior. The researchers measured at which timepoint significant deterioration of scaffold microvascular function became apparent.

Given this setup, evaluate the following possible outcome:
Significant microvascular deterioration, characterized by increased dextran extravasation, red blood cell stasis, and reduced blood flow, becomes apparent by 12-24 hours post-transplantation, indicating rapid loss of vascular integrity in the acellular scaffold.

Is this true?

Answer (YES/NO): YES